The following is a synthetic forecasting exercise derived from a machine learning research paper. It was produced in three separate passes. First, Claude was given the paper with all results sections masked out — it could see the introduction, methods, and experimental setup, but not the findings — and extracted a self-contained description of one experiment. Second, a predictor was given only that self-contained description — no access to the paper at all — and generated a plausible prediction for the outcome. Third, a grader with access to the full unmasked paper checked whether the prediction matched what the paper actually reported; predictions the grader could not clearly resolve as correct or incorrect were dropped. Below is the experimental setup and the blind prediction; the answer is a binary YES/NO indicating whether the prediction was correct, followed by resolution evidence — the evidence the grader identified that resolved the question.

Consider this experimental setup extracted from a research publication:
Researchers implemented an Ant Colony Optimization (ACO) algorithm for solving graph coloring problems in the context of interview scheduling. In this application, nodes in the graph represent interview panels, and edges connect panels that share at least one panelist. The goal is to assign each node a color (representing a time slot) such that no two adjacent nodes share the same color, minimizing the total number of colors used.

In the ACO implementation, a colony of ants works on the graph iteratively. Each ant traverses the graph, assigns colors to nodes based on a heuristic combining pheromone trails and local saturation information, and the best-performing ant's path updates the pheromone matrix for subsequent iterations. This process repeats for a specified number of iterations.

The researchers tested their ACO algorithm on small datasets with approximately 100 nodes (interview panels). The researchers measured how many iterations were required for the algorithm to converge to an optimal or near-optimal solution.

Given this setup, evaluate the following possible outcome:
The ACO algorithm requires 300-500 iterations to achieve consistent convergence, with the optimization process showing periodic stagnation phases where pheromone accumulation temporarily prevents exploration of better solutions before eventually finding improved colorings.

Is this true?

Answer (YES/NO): NO